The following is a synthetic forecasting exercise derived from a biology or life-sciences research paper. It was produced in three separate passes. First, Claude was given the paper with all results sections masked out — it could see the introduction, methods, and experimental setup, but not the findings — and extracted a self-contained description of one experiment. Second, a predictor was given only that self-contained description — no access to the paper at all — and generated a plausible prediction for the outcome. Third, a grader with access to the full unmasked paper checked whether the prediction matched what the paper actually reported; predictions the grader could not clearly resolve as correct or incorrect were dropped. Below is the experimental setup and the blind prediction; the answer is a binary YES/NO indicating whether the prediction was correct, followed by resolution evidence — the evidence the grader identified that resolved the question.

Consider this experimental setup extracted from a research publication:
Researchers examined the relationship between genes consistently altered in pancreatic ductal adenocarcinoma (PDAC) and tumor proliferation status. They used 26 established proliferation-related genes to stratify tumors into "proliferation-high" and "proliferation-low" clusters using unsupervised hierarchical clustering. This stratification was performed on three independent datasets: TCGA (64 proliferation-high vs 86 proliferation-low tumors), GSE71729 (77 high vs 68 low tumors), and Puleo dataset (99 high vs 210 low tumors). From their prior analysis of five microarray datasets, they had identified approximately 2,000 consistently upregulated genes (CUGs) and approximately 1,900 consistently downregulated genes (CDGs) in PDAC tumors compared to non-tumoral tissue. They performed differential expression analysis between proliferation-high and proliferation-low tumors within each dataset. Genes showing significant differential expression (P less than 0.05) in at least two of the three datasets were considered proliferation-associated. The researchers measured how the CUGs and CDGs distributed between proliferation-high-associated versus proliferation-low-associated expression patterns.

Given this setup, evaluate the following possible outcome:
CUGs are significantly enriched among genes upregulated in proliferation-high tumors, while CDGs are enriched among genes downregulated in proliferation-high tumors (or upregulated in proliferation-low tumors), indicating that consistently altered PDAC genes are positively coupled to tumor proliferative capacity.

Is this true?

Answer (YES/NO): YES